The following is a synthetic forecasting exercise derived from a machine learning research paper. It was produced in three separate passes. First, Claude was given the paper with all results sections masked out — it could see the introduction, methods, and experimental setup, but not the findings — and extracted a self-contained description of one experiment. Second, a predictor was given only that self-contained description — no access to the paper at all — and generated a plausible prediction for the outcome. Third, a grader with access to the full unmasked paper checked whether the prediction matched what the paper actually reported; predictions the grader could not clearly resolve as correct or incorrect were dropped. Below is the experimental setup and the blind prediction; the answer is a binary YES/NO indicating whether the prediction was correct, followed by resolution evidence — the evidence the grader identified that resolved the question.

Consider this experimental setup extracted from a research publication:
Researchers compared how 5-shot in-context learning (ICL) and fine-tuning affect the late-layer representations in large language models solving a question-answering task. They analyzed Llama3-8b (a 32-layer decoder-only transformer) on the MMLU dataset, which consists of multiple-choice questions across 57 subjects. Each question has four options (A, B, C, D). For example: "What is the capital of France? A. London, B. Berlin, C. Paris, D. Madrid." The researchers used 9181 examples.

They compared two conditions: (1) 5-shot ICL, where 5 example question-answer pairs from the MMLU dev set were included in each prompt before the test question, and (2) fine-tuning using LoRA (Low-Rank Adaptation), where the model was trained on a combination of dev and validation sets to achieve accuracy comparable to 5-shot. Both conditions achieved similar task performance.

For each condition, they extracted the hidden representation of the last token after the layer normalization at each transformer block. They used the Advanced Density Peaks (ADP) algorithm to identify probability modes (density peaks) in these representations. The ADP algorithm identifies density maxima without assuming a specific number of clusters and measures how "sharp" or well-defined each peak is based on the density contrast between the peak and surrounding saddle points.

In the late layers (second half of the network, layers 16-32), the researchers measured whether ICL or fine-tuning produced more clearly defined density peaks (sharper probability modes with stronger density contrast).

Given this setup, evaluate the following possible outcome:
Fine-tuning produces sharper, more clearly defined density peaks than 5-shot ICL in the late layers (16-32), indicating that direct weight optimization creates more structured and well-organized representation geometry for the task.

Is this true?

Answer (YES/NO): YES